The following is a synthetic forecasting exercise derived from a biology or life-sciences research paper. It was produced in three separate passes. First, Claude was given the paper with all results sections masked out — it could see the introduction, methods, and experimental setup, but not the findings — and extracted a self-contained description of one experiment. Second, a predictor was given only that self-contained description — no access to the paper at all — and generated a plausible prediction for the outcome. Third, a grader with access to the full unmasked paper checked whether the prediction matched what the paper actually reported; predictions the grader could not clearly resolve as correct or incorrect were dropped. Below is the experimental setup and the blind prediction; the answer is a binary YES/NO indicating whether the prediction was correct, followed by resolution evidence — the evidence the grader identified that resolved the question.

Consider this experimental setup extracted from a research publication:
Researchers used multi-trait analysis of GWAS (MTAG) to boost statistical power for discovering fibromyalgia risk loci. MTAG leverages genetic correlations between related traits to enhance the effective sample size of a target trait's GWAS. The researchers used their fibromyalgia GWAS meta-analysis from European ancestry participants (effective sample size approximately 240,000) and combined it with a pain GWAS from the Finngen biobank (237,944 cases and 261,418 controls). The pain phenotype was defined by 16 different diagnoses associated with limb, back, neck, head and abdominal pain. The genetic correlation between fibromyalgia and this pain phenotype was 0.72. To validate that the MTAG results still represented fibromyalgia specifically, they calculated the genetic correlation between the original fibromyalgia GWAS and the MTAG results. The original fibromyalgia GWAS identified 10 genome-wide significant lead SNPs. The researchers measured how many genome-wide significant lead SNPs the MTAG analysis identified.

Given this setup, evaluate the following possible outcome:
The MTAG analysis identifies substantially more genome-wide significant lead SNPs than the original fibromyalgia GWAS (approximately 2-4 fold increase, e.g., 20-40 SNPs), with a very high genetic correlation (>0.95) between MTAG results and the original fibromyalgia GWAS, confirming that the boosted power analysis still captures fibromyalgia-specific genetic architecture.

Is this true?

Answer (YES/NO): NO